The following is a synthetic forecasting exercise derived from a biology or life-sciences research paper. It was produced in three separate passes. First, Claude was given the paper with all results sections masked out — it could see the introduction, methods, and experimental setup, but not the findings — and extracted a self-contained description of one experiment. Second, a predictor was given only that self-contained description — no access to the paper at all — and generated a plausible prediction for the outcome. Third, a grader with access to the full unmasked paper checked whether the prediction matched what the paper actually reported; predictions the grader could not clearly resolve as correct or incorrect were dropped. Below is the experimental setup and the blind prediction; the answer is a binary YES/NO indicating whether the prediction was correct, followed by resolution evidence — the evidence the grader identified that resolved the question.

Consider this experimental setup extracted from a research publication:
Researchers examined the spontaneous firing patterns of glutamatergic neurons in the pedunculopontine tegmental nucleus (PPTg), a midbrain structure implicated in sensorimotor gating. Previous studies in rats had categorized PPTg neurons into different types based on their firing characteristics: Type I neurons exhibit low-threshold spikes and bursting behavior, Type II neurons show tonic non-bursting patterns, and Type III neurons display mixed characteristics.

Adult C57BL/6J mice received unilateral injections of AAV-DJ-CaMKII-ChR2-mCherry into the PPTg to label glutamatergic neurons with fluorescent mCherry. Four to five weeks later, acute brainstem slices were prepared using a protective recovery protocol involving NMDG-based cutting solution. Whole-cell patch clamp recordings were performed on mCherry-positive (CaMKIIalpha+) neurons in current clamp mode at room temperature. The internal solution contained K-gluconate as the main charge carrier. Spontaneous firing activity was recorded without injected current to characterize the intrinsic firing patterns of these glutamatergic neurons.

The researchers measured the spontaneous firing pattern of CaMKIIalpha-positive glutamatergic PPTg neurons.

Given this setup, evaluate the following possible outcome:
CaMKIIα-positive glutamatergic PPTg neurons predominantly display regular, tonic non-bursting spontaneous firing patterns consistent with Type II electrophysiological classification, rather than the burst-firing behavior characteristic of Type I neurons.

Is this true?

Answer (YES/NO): NO